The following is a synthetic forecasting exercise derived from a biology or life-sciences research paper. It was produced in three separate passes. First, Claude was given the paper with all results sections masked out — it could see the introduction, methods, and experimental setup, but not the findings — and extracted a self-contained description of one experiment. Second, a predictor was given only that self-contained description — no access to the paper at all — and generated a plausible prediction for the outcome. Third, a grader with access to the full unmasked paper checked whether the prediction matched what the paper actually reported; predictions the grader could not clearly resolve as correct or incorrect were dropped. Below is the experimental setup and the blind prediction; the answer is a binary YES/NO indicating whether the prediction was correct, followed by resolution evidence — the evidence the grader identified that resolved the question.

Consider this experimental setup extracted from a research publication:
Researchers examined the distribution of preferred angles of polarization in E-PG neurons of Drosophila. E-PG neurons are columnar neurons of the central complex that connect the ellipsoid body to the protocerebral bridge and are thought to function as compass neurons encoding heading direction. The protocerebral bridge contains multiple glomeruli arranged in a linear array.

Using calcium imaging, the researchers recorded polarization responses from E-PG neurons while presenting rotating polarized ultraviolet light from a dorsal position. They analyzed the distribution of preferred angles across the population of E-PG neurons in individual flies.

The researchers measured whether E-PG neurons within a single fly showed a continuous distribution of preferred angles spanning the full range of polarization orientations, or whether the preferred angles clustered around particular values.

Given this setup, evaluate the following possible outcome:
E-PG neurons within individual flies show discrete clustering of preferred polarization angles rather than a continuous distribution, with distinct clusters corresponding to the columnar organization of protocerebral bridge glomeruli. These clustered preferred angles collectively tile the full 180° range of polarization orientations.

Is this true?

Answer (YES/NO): NO